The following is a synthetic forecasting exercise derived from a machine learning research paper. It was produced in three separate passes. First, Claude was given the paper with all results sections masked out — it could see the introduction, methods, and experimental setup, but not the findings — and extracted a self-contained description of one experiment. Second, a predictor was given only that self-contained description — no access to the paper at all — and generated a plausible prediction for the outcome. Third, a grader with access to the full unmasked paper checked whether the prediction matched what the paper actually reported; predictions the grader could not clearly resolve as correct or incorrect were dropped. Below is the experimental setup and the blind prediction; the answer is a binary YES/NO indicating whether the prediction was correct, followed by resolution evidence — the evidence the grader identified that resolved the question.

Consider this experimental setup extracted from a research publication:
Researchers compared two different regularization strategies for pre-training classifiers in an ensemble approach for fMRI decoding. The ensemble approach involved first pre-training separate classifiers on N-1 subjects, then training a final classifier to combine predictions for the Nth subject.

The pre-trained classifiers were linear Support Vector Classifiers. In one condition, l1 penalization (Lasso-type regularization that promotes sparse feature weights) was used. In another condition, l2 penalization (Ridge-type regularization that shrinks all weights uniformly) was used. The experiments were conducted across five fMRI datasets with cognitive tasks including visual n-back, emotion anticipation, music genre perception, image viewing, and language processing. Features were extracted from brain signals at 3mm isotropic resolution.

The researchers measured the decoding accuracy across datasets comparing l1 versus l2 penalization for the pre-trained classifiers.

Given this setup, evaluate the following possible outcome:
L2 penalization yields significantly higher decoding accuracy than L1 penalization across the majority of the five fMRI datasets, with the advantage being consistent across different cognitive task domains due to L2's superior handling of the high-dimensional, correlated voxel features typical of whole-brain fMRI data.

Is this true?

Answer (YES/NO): NO